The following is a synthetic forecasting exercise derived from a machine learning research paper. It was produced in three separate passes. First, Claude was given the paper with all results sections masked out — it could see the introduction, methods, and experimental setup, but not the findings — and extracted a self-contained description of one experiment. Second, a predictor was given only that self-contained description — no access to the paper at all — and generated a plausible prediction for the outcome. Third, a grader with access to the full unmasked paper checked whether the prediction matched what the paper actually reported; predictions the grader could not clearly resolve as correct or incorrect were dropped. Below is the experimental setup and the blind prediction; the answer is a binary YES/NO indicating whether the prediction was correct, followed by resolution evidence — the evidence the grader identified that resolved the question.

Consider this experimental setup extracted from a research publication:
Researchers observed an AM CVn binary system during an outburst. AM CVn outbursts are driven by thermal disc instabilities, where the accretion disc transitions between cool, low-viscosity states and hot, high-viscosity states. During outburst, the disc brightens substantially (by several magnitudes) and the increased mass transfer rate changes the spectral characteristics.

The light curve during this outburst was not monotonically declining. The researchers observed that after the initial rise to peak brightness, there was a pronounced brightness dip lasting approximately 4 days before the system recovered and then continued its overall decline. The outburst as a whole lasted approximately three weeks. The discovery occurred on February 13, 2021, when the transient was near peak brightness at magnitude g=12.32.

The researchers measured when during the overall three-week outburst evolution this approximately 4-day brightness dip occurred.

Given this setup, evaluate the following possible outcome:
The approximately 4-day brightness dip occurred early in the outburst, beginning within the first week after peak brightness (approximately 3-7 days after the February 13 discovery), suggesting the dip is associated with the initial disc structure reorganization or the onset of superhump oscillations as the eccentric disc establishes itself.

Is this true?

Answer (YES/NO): YES